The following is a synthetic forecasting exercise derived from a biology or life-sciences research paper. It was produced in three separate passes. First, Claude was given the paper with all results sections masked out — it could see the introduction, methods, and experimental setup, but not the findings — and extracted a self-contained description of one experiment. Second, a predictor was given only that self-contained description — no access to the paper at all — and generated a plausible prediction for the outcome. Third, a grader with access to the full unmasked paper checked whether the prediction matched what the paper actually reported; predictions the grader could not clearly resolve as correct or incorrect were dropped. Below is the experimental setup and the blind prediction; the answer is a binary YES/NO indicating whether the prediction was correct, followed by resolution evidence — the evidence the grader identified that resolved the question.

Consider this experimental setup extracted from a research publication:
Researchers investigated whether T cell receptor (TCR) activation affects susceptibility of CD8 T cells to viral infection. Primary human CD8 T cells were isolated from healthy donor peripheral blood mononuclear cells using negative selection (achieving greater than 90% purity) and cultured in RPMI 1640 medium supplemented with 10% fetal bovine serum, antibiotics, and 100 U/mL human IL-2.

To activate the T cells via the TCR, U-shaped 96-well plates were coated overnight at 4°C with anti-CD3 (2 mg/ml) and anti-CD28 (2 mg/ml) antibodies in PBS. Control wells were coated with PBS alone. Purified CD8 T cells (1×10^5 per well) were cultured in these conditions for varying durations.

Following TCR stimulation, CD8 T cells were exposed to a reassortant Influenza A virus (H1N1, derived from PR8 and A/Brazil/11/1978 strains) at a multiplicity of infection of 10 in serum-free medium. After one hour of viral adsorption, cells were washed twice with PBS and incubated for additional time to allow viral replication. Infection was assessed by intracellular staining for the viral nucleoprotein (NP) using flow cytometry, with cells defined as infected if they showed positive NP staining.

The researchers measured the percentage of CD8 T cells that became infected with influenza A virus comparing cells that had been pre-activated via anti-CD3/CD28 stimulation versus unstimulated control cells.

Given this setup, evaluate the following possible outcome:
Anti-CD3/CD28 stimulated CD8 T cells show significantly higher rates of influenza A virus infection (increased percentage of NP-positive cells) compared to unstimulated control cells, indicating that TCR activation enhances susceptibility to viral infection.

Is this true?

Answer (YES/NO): YES